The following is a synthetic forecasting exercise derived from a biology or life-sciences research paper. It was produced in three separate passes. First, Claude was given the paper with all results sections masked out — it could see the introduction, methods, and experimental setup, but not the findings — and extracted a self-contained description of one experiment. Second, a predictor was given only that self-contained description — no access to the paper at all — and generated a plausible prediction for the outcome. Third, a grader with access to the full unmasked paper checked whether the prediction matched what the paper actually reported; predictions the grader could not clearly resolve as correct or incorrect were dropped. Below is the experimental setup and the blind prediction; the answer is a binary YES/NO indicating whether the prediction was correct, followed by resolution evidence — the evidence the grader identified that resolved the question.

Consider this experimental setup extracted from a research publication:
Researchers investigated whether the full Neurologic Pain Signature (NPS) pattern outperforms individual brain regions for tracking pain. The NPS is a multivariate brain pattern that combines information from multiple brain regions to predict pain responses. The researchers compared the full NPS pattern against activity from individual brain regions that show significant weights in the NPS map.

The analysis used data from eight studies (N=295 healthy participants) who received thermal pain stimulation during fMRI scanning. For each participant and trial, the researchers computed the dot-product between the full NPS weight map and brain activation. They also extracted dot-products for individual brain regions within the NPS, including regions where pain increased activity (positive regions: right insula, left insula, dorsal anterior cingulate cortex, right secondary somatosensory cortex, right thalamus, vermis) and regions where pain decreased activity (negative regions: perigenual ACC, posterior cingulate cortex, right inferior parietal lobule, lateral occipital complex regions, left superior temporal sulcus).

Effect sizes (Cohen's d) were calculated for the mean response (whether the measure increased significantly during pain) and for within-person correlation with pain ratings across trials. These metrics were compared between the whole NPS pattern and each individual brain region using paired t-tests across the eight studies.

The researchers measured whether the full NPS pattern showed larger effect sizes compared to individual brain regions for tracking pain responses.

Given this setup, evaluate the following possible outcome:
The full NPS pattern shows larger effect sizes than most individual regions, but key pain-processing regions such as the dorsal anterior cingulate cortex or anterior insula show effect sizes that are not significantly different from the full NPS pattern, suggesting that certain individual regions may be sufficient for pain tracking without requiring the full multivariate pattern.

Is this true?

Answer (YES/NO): YES